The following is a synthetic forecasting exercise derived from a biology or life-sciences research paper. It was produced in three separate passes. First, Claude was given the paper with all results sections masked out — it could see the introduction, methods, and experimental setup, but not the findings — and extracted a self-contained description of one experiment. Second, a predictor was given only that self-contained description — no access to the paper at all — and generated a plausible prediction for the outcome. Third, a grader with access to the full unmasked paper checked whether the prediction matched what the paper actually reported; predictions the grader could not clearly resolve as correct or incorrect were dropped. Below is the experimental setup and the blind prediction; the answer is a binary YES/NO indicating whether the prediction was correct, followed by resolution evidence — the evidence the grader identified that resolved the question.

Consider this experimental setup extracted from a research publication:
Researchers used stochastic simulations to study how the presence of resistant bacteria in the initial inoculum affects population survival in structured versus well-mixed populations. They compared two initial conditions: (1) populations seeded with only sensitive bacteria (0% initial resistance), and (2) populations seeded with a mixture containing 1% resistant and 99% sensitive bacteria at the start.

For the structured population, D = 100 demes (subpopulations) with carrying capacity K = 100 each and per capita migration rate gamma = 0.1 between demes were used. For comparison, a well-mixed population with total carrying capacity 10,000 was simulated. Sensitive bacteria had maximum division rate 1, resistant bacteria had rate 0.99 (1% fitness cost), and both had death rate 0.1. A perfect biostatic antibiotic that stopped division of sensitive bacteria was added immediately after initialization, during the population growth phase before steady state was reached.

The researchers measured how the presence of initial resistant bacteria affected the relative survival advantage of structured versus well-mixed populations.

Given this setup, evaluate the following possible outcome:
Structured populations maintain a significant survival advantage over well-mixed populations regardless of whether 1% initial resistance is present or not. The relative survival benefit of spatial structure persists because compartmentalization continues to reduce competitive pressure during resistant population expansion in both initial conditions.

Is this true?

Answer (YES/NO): YES